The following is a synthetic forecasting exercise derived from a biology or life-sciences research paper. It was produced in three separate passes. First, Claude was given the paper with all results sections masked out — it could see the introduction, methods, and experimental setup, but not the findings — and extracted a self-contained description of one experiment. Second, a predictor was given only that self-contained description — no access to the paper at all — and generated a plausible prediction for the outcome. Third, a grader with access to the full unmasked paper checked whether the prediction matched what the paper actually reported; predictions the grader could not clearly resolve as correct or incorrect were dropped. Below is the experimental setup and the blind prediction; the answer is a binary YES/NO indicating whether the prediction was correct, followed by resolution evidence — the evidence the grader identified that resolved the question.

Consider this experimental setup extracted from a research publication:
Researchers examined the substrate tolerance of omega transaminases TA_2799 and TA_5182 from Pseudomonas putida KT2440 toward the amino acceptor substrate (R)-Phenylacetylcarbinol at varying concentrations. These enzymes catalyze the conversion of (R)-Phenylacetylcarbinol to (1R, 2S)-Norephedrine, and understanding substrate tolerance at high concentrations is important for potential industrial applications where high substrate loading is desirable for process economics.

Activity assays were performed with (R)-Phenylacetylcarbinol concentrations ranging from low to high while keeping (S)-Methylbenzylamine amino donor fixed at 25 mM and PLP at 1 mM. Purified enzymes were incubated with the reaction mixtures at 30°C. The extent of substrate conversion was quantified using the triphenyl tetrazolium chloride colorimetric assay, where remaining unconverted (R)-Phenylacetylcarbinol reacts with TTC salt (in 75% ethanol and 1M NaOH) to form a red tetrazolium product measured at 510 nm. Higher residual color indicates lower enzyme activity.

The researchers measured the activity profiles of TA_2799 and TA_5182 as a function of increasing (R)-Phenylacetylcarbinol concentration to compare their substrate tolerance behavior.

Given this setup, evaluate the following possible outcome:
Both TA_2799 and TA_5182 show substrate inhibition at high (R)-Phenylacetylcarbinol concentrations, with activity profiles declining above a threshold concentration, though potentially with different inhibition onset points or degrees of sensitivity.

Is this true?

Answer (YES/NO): YES